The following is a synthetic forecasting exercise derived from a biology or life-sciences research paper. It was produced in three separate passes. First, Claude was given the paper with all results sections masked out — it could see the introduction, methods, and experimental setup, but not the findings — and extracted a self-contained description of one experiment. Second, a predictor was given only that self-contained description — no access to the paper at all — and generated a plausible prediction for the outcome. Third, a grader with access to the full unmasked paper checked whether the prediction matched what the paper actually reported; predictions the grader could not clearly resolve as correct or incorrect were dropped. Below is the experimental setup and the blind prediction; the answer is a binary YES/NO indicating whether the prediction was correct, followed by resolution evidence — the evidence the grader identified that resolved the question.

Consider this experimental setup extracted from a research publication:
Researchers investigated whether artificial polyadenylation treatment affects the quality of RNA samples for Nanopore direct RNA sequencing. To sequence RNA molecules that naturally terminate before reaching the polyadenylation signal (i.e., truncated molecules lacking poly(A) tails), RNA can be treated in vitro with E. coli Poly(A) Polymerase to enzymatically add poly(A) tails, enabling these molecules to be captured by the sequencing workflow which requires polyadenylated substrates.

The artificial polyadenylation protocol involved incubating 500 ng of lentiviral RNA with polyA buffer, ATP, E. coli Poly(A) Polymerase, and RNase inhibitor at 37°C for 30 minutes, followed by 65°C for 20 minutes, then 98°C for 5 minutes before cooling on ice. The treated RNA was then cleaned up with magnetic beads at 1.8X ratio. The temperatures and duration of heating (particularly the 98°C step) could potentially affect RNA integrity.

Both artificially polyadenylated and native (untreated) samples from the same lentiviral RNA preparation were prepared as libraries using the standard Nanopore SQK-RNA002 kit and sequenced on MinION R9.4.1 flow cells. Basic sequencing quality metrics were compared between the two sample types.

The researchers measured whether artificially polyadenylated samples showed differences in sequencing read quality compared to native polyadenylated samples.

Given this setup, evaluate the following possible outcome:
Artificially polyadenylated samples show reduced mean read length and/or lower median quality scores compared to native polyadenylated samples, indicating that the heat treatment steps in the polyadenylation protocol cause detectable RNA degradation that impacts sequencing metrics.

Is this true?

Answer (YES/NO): NO